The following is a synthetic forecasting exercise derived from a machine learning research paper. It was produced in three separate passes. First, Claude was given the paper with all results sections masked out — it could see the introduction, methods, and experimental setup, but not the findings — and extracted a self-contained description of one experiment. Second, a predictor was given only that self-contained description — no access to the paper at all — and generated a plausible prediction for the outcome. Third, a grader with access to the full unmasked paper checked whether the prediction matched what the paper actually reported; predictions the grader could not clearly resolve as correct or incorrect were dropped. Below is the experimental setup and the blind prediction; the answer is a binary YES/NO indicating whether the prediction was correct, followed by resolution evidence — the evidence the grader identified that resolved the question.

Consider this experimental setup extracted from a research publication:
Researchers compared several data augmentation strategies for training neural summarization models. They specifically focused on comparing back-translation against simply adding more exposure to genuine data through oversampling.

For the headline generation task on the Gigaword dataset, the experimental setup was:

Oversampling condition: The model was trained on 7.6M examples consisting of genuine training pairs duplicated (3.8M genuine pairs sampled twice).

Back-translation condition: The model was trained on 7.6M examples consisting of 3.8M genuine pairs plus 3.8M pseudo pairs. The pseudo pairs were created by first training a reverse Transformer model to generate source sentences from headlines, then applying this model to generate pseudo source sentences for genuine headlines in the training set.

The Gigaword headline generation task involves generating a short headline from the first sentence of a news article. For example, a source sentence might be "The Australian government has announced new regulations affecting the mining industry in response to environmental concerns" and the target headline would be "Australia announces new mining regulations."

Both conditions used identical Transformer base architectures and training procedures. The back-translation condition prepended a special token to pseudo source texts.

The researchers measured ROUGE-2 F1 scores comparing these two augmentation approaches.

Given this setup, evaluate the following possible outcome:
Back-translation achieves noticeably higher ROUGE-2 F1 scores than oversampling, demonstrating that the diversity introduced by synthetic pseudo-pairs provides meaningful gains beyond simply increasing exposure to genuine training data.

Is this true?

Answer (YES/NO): NO